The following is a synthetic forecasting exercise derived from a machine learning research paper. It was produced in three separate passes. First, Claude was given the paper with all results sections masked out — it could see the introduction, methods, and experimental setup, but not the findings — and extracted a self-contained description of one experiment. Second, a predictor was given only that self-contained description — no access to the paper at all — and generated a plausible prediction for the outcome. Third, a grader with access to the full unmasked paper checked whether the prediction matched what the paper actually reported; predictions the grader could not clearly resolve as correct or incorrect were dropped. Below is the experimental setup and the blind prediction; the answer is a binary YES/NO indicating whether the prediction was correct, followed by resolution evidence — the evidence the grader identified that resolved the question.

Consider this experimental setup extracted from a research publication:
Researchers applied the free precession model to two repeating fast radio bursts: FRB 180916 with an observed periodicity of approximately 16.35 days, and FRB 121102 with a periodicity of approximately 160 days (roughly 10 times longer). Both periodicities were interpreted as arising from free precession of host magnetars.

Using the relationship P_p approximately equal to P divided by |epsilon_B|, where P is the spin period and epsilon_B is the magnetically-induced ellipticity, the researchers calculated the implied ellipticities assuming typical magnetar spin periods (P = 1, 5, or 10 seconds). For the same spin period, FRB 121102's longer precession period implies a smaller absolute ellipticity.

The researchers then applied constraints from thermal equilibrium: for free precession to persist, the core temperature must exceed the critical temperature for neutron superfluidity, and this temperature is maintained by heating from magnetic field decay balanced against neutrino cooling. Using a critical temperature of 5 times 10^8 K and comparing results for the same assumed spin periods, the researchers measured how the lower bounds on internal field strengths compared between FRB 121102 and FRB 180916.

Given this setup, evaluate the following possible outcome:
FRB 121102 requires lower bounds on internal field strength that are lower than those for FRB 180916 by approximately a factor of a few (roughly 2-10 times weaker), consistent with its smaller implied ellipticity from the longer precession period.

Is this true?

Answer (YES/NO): NO